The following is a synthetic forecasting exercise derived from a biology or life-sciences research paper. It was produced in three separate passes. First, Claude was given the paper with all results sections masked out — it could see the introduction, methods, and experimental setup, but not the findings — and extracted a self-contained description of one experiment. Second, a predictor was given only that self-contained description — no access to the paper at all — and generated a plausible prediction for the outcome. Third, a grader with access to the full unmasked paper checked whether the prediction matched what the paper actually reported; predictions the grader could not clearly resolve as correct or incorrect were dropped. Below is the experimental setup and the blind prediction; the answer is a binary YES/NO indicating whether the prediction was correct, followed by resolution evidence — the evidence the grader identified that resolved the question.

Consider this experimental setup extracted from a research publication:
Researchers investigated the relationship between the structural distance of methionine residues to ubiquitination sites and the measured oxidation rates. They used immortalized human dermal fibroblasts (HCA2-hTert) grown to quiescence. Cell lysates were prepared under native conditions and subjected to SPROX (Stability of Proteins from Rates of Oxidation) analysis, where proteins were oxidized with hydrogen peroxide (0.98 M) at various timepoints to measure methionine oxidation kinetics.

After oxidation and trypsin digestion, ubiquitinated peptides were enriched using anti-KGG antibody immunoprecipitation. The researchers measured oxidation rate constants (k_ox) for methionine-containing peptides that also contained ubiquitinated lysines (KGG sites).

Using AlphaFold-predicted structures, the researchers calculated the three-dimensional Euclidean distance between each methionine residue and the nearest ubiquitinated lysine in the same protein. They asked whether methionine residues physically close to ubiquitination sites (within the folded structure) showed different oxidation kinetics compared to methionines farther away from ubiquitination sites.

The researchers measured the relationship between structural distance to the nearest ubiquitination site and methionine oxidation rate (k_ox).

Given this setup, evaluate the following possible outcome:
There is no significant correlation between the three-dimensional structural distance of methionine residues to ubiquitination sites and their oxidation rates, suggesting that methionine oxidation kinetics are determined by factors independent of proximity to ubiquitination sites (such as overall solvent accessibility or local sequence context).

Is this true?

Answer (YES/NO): YES